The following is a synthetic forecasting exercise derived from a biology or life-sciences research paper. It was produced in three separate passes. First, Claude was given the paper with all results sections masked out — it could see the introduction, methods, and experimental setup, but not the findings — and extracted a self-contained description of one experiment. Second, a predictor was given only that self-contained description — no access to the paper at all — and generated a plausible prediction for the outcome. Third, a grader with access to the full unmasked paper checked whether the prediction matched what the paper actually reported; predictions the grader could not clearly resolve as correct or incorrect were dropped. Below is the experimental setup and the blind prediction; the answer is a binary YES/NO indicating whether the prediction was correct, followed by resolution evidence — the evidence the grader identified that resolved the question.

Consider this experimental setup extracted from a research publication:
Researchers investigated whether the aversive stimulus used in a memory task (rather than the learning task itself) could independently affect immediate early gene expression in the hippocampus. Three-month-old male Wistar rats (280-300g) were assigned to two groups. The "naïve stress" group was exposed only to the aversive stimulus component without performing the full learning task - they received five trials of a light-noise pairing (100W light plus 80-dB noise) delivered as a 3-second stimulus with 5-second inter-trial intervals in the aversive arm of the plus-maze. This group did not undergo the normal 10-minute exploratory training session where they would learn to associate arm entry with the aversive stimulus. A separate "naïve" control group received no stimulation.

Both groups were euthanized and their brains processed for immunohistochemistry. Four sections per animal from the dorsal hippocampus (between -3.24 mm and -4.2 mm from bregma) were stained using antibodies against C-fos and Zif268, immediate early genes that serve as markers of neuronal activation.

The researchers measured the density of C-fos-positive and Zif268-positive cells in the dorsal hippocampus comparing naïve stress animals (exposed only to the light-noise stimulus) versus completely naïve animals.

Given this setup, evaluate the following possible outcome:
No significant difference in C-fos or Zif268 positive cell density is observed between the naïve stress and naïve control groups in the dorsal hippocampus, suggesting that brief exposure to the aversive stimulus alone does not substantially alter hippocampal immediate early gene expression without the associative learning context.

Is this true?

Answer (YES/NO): YES